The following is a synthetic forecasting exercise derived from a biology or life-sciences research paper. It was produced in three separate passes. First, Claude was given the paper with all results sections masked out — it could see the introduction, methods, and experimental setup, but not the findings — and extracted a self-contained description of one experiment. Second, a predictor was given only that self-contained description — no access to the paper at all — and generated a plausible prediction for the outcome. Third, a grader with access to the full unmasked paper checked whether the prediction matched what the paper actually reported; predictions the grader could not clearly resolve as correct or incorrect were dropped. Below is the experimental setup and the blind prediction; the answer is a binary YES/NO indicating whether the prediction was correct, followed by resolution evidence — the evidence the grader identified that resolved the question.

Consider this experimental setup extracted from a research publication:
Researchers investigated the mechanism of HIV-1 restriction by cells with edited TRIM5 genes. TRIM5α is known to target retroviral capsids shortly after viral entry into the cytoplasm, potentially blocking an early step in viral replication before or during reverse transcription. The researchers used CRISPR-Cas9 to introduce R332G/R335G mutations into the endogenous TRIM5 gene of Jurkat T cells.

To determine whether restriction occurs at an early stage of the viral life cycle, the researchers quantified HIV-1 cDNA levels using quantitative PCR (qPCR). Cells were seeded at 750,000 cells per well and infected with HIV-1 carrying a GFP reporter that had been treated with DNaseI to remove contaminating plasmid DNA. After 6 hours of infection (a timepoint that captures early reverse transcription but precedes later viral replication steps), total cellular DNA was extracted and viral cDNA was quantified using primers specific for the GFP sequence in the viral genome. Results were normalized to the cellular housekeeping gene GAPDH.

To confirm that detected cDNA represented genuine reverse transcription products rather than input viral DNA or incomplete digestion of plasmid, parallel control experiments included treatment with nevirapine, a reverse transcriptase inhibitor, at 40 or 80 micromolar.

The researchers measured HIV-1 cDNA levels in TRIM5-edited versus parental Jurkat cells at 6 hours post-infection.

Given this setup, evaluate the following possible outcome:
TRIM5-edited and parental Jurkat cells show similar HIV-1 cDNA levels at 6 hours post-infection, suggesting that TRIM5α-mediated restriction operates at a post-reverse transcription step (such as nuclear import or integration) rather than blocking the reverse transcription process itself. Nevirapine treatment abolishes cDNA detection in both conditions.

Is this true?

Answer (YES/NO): NO